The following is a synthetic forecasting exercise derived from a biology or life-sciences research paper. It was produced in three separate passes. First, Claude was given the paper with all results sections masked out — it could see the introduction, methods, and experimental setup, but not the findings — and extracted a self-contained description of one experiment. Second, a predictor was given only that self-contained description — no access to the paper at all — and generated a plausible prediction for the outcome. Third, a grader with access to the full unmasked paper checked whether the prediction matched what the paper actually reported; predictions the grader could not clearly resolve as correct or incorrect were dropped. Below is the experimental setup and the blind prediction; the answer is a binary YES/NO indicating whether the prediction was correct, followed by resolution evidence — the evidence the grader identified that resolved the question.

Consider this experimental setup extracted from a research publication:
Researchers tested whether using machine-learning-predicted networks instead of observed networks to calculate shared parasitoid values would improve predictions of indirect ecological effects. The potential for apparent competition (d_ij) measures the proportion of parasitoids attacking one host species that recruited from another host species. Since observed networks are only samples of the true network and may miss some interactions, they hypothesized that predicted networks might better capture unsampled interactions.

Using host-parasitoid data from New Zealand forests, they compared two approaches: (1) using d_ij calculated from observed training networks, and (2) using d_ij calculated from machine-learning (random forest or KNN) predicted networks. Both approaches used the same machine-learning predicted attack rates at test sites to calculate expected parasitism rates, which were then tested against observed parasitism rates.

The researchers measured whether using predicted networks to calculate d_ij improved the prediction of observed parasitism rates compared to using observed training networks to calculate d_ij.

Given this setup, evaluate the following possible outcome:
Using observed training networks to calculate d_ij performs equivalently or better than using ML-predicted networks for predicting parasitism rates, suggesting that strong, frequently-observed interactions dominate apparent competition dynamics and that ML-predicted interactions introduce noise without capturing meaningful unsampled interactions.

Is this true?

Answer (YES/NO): YES